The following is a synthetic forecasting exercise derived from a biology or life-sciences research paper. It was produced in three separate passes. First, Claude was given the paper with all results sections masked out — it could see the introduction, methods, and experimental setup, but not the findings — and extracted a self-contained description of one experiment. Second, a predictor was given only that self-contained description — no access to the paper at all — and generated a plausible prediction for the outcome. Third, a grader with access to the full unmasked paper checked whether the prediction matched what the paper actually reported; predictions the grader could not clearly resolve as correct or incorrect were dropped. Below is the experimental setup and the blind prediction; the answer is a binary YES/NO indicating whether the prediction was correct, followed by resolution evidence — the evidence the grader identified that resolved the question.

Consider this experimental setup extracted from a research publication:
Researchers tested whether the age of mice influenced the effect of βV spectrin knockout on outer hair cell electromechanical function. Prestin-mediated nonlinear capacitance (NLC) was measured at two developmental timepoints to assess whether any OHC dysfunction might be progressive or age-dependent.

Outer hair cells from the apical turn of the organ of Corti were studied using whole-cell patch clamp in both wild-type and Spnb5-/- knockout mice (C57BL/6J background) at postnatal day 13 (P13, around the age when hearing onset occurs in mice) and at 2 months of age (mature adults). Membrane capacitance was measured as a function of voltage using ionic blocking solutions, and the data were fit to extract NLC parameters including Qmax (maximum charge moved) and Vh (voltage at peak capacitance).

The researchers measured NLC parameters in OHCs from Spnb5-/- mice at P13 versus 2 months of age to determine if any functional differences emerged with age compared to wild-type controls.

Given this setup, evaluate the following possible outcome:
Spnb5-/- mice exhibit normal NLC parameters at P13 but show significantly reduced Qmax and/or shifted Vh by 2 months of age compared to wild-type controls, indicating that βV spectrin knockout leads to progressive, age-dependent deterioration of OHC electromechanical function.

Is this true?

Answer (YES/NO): NO